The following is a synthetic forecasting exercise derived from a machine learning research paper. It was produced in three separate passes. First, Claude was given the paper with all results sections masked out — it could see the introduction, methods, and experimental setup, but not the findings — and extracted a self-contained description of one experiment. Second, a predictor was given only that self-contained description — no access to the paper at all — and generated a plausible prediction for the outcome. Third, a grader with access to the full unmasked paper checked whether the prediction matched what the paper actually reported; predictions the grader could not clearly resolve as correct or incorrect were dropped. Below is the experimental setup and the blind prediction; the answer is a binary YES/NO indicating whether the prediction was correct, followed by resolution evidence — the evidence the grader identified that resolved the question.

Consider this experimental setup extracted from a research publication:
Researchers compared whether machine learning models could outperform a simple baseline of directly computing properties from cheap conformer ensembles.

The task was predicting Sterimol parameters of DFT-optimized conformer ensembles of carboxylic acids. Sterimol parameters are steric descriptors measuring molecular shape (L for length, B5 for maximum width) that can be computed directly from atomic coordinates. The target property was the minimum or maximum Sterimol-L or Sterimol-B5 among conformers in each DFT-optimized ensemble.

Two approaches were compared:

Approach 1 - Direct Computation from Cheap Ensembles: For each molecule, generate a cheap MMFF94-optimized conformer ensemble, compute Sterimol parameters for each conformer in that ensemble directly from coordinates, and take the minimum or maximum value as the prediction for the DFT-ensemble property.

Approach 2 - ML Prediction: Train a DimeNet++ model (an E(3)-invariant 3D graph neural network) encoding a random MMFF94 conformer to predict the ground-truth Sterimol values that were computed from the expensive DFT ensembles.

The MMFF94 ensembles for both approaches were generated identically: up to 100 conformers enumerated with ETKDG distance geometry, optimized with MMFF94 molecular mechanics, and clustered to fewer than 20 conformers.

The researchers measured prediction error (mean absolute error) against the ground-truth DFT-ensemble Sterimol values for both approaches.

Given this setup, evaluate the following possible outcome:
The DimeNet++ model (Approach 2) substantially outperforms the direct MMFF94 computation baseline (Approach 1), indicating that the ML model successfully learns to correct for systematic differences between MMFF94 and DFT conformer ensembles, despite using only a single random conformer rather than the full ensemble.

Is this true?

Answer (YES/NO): NO